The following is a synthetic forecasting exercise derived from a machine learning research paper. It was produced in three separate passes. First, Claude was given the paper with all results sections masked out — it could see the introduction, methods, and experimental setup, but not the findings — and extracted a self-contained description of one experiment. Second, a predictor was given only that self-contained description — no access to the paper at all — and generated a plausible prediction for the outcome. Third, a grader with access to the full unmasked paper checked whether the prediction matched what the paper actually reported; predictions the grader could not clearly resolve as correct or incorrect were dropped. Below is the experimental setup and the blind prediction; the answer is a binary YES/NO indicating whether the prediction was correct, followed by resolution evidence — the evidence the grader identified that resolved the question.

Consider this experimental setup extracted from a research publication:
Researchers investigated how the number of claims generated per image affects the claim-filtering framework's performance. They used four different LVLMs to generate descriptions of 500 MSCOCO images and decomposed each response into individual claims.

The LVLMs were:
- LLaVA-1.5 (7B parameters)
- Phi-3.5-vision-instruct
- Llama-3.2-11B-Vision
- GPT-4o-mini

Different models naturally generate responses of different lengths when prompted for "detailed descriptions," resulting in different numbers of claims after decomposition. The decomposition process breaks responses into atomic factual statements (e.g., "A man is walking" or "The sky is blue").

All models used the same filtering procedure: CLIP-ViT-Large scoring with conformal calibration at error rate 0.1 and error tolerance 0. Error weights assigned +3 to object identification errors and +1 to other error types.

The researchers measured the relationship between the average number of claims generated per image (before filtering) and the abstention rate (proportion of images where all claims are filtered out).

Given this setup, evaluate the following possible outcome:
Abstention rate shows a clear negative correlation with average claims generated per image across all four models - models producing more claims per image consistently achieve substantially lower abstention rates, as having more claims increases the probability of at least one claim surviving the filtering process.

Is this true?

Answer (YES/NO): NO